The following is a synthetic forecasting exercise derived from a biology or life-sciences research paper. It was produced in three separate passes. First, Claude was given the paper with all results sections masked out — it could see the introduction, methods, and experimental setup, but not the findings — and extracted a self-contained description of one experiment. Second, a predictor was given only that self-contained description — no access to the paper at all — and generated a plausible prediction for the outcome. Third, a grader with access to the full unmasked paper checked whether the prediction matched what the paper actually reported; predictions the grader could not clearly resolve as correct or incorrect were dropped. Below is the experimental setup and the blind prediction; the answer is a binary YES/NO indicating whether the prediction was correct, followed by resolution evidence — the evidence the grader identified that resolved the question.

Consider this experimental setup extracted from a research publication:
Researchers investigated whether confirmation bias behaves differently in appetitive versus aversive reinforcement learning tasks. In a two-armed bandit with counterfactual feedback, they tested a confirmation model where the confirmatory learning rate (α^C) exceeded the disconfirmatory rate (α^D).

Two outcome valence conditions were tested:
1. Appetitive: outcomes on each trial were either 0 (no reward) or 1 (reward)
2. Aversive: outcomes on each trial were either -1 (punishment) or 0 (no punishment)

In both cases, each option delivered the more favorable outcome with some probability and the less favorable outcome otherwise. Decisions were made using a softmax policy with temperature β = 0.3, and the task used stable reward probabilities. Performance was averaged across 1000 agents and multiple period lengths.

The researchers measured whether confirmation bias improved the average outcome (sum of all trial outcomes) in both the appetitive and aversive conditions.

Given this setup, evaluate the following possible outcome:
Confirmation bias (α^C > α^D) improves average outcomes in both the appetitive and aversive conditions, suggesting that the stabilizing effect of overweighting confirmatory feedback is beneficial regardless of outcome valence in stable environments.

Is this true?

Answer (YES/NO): YES